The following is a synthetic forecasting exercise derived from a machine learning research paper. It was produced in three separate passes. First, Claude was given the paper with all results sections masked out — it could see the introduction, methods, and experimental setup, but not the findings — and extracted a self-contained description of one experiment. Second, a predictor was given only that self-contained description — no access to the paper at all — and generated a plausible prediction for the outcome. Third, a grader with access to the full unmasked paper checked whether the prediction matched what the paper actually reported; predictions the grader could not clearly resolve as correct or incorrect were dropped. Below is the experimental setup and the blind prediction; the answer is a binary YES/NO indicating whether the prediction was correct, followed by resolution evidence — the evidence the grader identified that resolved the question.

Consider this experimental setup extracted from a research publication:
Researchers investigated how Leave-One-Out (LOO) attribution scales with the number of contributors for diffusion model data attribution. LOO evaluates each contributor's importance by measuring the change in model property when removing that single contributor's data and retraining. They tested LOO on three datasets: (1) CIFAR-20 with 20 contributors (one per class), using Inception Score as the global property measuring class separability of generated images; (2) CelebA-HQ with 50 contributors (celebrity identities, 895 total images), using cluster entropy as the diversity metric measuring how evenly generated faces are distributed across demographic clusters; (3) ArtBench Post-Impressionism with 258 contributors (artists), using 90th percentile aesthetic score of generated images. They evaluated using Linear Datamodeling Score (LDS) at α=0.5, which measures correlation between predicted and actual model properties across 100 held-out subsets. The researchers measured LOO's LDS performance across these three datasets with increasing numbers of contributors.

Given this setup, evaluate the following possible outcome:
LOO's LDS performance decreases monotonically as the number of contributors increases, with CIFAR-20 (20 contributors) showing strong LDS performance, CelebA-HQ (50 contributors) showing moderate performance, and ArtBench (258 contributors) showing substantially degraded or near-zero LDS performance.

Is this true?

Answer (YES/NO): NO